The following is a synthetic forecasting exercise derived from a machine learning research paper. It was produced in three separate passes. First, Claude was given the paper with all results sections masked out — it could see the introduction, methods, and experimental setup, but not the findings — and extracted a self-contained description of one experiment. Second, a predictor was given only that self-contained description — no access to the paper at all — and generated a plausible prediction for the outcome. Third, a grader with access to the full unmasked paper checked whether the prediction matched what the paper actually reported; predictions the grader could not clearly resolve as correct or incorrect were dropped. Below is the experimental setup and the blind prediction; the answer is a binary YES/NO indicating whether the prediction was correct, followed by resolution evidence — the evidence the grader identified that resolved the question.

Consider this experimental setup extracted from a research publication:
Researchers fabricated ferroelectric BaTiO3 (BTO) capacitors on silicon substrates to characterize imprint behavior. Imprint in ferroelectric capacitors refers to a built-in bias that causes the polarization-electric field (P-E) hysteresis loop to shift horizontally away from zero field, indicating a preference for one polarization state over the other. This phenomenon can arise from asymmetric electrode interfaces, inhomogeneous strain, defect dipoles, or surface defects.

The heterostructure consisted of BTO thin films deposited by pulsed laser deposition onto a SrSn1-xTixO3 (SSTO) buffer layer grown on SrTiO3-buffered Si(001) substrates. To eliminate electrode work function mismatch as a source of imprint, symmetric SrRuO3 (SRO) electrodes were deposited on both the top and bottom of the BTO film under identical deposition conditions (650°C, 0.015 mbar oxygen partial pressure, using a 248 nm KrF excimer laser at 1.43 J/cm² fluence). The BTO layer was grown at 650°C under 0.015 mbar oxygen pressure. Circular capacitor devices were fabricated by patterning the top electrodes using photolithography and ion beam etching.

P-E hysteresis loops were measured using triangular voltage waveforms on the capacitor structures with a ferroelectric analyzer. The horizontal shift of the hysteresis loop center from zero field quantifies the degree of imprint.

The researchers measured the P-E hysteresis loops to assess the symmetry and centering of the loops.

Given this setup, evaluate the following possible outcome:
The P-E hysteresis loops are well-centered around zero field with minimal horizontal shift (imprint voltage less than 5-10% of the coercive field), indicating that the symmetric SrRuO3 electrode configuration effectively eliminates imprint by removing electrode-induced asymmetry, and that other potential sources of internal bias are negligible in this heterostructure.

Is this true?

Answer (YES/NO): NO